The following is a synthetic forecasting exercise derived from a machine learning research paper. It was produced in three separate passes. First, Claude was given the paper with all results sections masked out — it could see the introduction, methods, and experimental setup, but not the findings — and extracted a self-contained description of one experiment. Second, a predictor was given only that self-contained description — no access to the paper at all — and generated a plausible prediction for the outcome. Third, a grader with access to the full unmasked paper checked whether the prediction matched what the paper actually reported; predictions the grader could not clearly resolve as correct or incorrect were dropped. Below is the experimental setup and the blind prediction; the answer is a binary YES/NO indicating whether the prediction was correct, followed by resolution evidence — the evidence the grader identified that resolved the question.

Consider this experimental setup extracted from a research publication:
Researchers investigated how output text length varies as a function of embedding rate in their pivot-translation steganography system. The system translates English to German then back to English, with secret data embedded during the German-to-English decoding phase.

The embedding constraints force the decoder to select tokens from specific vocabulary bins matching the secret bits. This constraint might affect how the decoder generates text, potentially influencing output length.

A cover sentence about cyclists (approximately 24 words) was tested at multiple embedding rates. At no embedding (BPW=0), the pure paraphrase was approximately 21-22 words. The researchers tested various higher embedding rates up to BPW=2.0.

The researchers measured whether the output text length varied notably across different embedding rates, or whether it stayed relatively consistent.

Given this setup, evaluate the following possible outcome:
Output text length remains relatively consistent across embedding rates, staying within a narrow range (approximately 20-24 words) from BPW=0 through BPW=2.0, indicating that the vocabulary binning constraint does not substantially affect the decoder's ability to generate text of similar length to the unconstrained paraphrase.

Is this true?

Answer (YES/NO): NO